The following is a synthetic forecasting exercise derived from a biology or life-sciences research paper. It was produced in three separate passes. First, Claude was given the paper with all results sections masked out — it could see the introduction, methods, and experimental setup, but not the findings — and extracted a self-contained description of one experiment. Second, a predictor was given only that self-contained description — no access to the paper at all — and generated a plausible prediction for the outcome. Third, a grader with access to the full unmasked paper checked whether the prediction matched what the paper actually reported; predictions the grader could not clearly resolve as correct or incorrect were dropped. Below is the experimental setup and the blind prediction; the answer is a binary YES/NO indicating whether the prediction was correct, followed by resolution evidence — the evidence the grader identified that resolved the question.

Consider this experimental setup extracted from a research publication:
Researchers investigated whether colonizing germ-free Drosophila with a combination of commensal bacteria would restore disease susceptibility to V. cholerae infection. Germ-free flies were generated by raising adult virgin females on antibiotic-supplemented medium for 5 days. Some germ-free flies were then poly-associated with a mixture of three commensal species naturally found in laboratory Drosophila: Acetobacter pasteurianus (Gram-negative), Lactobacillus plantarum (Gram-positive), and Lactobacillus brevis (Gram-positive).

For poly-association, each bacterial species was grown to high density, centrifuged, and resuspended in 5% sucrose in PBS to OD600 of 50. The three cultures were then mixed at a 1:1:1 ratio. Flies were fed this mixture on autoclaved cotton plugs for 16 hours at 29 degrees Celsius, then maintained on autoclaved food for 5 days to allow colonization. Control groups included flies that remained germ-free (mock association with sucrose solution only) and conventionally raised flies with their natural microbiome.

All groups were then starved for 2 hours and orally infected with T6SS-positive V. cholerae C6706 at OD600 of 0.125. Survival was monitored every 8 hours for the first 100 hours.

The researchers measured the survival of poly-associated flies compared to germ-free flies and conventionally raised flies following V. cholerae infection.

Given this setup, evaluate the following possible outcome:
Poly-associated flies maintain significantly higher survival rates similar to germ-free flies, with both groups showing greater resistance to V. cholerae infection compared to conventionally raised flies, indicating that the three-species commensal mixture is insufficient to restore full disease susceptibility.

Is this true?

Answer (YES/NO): NO